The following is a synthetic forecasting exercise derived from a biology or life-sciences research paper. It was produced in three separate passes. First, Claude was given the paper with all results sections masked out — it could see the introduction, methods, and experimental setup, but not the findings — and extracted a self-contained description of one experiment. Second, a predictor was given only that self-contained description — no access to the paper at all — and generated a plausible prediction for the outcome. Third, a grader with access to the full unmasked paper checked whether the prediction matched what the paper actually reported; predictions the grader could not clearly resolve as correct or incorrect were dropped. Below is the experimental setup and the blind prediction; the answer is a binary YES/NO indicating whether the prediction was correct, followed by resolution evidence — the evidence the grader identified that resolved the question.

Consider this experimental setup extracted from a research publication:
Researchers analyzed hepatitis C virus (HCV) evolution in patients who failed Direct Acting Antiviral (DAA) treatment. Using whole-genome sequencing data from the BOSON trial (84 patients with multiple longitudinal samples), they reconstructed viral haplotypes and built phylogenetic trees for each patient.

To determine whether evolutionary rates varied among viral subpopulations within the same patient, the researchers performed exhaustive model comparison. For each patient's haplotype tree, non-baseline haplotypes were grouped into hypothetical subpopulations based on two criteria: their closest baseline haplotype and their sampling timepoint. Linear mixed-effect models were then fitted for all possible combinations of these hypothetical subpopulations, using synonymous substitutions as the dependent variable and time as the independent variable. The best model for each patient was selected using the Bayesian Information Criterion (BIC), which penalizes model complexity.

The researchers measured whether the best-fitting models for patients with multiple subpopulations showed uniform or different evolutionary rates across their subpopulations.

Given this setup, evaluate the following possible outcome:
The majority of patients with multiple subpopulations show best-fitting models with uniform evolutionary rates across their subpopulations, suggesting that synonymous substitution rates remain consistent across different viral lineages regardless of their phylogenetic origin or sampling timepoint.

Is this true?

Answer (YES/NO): NO